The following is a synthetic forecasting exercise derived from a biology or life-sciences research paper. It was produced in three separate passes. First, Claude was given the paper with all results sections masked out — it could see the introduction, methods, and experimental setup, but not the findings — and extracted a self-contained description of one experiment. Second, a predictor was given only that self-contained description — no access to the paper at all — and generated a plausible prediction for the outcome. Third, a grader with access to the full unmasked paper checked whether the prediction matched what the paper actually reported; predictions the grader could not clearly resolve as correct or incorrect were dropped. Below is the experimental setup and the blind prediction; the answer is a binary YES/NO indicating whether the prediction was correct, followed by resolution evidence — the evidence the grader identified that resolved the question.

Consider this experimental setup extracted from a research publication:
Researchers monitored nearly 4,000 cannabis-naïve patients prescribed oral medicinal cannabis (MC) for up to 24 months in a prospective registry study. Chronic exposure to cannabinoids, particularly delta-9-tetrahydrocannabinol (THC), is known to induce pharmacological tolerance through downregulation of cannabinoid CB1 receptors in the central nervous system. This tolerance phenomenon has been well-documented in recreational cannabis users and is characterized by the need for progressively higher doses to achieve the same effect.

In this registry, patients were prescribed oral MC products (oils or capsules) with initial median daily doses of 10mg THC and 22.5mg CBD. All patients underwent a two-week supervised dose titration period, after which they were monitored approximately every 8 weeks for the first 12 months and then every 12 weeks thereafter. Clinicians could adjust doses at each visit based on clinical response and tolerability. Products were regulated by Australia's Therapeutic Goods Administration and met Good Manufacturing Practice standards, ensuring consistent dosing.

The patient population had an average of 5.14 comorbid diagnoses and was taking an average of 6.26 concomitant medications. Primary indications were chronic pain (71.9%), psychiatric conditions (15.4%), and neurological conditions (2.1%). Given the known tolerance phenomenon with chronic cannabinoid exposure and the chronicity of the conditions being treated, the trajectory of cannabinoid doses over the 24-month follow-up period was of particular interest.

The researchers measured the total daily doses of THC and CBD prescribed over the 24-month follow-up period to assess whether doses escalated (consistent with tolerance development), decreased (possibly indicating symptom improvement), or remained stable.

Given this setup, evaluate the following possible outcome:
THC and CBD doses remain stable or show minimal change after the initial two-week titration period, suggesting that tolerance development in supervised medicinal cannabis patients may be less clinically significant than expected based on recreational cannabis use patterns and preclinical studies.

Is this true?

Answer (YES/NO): NO